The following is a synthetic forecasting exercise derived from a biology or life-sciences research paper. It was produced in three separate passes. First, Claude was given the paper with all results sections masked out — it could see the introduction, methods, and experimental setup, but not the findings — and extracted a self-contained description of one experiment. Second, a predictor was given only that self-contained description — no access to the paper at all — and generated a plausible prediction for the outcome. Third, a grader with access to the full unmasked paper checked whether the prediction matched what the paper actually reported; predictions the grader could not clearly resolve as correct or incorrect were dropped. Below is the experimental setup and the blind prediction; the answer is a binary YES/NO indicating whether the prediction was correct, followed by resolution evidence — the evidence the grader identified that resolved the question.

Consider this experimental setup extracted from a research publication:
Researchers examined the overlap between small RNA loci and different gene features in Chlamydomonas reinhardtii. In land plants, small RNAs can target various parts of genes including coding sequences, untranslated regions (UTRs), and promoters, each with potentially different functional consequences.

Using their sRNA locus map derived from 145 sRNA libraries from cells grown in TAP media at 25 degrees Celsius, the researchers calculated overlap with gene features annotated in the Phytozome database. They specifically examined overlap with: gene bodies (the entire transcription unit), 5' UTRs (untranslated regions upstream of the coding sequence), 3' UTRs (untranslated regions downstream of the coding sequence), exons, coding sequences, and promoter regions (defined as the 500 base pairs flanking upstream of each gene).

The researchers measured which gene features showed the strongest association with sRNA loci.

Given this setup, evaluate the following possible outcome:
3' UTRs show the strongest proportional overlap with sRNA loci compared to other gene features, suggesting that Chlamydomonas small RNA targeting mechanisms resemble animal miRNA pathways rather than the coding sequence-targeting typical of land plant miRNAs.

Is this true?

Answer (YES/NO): NO